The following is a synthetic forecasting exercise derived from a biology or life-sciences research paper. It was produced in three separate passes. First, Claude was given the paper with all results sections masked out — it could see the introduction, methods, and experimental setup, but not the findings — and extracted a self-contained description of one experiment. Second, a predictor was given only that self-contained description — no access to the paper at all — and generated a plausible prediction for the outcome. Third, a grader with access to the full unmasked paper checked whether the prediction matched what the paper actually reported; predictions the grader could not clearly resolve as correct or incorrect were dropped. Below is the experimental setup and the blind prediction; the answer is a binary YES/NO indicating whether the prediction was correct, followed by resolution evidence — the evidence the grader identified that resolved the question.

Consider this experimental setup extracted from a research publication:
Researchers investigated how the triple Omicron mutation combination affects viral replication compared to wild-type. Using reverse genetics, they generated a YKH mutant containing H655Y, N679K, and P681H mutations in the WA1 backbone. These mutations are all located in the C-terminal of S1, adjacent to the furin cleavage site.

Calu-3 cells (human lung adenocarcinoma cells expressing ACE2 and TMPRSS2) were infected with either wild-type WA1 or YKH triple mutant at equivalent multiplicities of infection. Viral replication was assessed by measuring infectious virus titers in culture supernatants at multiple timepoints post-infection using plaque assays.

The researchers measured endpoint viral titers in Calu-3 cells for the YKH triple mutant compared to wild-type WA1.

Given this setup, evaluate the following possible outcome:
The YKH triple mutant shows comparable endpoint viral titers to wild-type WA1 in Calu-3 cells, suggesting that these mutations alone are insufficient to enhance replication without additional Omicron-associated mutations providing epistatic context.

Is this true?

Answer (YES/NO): NO